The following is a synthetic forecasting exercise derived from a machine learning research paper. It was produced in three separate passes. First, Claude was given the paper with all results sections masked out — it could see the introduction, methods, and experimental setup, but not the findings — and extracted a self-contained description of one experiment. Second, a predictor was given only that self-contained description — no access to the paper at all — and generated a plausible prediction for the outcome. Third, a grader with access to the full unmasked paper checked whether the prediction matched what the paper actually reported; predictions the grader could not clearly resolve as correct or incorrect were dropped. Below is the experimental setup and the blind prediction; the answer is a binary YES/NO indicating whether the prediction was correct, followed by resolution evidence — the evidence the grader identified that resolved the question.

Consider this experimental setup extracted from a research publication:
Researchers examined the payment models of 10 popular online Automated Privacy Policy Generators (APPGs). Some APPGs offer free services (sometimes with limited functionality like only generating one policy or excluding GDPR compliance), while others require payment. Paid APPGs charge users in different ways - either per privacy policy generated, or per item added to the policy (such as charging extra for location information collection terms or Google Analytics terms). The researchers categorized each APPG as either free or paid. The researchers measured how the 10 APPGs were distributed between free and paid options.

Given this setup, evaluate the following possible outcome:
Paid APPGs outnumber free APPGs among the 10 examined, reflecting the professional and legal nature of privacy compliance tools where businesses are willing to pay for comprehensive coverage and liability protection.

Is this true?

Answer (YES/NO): NO